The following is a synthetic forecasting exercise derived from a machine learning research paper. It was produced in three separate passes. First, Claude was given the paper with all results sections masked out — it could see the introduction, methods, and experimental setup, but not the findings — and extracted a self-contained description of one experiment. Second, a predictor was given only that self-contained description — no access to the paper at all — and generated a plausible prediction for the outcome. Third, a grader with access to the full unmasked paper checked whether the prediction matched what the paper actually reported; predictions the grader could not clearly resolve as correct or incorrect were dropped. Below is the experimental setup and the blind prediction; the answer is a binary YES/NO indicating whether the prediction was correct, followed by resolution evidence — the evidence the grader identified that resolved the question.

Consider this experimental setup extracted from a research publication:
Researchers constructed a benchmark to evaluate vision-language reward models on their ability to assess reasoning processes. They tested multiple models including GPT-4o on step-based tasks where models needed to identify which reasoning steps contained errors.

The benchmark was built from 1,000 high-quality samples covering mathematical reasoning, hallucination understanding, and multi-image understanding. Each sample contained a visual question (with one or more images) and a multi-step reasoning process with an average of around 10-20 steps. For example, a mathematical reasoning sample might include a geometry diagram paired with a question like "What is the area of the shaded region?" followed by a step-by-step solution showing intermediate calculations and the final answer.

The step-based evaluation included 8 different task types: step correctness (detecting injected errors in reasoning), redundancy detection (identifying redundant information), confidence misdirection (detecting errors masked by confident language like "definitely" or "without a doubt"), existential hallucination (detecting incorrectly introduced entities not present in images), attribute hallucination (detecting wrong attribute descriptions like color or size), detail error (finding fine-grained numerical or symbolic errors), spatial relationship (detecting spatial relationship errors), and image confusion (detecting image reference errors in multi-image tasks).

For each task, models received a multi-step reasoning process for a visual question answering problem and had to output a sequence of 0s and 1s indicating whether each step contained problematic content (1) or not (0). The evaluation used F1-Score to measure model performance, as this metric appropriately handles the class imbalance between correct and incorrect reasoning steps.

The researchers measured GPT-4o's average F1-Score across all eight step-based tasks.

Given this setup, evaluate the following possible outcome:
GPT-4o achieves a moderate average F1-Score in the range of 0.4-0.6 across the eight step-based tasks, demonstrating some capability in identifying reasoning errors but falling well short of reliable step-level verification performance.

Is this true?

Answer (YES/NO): NO